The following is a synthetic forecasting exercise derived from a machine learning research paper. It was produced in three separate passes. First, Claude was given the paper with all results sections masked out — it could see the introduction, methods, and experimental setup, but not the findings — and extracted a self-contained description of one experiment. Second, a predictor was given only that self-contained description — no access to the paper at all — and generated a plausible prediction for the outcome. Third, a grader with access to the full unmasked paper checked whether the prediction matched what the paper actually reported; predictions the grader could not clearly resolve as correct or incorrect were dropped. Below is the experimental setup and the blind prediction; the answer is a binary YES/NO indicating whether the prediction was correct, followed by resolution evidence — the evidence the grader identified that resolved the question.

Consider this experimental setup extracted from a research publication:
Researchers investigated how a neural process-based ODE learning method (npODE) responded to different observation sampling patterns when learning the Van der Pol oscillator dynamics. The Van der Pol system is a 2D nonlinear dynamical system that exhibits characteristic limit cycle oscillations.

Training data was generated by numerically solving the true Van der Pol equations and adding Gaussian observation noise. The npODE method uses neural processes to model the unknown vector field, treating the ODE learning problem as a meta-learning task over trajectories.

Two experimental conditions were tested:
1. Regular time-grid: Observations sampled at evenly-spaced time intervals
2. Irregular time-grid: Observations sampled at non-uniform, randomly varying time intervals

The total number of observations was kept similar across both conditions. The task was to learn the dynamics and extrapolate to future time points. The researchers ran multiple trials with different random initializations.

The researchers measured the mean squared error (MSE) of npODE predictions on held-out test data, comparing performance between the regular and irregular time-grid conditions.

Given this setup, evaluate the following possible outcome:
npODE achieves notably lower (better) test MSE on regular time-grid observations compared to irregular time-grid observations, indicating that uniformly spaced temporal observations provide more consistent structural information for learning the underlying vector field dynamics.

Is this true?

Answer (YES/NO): YES